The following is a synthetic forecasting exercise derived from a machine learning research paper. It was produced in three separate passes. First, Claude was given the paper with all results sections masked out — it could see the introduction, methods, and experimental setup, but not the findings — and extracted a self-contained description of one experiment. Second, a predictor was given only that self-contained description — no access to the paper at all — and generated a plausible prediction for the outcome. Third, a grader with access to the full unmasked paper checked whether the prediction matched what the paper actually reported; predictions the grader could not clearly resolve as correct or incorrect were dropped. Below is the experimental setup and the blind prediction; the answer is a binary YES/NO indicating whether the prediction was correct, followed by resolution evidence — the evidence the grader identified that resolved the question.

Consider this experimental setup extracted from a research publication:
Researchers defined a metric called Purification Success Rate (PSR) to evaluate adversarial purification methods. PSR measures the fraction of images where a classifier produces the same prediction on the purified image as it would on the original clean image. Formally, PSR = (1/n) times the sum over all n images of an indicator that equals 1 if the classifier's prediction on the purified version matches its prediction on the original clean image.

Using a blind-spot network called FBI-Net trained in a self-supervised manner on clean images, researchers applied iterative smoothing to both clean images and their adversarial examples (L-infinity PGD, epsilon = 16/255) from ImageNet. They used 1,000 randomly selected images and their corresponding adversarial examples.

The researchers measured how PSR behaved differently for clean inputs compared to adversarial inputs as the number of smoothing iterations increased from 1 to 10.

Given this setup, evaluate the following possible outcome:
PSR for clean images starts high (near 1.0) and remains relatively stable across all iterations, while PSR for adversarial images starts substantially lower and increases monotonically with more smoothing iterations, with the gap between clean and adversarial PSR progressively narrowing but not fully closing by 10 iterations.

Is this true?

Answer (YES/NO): NO